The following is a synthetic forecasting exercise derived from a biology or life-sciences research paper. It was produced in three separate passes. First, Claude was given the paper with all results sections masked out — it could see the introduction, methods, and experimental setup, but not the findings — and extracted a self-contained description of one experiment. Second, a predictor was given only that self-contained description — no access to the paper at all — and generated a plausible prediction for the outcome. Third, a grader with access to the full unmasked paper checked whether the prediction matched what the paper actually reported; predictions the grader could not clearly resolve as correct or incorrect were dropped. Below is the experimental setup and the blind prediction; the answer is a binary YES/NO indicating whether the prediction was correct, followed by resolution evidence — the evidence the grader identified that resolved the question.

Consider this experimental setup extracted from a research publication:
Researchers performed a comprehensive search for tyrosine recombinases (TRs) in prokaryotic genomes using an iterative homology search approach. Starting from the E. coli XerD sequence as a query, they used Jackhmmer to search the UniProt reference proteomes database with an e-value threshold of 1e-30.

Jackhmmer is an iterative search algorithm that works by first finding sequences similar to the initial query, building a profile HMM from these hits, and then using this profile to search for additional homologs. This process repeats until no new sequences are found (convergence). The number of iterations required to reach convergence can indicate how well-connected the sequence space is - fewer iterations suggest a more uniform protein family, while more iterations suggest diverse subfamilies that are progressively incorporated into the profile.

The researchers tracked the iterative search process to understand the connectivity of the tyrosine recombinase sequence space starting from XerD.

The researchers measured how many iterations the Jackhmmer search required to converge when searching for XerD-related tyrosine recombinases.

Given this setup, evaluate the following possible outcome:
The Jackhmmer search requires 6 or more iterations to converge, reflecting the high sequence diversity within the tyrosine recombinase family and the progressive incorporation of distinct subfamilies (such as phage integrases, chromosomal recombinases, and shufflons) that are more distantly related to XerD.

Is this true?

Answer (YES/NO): YES